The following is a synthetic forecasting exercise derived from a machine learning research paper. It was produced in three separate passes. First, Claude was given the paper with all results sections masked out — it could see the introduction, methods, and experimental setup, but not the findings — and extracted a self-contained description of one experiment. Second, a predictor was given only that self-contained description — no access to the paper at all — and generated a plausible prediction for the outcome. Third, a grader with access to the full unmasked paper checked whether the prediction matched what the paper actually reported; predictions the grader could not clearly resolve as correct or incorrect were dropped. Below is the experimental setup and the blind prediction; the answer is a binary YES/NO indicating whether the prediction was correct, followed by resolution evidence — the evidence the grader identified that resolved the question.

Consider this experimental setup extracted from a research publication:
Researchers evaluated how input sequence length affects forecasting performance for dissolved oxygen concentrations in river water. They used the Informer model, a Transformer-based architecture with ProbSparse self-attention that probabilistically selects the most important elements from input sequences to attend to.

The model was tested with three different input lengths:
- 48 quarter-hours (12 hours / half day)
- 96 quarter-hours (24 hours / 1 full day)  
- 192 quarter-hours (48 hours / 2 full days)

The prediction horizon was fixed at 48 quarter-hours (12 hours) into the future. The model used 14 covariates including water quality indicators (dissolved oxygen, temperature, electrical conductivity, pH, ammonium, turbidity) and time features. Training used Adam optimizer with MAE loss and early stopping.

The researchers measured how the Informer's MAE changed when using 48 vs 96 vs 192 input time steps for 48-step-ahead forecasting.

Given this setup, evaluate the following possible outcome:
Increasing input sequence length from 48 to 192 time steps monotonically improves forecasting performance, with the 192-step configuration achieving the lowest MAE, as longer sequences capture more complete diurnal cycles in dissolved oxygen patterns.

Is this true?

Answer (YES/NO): YES